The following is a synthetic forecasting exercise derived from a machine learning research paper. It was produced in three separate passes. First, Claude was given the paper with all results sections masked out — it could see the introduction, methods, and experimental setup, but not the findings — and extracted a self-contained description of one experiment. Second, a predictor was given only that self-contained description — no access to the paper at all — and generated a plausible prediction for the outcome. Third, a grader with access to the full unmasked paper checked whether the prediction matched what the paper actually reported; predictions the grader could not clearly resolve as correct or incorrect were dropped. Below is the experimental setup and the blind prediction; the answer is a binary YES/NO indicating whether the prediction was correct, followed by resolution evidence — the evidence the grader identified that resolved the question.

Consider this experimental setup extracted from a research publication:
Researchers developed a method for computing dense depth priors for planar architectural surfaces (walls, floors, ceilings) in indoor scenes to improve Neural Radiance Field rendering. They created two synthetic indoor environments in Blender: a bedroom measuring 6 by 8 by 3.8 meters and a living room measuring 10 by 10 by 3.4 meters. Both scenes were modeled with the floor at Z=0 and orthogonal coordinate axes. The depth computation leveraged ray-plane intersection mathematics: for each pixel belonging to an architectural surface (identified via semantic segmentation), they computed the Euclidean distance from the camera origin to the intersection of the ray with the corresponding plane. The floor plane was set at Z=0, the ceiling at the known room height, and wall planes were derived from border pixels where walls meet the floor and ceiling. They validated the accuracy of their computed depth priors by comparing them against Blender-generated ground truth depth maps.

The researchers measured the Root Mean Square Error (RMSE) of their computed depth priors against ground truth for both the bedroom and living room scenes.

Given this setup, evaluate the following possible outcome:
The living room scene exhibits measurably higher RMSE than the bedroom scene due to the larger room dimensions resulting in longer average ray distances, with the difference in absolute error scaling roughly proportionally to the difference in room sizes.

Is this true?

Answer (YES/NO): NO